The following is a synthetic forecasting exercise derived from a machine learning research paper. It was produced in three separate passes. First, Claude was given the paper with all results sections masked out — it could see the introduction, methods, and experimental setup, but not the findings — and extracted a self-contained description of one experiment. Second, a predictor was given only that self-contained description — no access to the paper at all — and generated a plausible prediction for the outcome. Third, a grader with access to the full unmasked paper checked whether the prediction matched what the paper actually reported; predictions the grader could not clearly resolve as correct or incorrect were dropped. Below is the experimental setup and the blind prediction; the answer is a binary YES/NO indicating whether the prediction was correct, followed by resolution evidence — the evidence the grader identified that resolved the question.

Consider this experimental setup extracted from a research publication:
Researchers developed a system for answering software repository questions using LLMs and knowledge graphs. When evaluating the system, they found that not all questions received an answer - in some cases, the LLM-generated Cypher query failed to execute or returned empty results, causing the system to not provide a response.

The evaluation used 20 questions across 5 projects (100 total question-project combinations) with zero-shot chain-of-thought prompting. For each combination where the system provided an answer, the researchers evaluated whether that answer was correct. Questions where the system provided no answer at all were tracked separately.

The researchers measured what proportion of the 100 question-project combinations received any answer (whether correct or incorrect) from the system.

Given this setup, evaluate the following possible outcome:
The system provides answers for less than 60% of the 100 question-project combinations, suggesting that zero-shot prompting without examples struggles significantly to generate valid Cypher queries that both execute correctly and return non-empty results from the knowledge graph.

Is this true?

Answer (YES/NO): NO